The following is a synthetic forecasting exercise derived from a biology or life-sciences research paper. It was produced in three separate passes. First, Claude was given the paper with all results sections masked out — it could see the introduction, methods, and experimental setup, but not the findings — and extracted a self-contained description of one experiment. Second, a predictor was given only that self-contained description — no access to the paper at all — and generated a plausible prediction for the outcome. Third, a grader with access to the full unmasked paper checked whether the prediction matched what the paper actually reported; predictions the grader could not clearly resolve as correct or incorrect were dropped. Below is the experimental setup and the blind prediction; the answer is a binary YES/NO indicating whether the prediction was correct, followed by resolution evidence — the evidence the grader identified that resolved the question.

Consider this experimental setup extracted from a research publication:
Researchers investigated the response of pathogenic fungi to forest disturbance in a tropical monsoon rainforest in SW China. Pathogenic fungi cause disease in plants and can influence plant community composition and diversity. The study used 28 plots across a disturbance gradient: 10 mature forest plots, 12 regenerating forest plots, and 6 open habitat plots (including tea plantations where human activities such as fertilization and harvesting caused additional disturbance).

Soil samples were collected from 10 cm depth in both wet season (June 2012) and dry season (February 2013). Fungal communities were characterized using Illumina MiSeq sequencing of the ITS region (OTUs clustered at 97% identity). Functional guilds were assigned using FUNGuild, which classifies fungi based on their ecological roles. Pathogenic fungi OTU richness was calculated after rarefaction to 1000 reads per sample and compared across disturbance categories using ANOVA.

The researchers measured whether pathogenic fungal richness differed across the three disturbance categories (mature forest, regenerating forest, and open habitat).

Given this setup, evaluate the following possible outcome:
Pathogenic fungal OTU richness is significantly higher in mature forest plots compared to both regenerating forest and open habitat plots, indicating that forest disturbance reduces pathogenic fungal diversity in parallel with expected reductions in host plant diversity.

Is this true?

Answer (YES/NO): NO